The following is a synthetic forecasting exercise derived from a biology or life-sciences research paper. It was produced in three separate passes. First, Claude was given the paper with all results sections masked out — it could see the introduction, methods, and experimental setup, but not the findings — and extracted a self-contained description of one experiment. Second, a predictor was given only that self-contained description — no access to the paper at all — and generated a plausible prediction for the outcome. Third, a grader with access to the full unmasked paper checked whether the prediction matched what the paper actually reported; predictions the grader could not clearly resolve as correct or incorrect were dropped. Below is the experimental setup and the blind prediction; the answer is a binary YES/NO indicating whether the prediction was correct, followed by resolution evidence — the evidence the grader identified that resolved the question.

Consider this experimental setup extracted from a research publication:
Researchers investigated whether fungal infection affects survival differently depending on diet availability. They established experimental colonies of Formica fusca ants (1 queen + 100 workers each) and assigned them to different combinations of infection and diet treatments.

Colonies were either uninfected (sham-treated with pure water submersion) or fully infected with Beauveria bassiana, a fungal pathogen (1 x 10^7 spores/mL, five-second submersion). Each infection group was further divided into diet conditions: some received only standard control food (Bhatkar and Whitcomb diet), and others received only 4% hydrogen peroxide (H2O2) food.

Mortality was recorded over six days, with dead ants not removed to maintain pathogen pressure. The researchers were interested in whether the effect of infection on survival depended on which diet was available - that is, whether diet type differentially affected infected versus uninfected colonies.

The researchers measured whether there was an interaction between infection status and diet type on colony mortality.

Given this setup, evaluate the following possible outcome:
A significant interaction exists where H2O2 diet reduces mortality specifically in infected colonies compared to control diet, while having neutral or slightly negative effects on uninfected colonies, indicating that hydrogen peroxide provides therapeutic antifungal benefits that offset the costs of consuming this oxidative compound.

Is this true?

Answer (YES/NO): NO